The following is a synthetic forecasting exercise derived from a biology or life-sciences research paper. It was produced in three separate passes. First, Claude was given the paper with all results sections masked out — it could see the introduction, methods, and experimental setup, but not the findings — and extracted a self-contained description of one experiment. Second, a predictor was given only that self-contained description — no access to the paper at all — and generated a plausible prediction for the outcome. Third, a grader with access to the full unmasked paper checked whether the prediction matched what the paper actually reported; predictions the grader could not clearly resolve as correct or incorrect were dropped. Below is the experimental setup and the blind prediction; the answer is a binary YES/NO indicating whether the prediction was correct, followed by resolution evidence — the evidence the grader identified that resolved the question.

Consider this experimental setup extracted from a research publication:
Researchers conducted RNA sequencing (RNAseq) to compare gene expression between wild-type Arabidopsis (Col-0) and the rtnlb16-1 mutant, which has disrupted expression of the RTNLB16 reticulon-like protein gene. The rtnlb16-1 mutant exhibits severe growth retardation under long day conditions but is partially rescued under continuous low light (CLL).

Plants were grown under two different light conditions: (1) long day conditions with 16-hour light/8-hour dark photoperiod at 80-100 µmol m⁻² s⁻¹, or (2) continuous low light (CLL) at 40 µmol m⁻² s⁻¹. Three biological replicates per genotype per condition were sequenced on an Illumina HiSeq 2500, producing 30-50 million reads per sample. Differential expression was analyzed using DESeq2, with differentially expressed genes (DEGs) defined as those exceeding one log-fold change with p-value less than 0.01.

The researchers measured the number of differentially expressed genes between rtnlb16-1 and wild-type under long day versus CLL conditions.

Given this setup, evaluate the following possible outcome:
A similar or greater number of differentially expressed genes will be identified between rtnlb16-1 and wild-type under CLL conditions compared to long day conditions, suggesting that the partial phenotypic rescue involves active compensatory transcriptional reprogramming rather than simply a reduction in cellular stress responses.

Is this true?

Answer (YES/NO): NO